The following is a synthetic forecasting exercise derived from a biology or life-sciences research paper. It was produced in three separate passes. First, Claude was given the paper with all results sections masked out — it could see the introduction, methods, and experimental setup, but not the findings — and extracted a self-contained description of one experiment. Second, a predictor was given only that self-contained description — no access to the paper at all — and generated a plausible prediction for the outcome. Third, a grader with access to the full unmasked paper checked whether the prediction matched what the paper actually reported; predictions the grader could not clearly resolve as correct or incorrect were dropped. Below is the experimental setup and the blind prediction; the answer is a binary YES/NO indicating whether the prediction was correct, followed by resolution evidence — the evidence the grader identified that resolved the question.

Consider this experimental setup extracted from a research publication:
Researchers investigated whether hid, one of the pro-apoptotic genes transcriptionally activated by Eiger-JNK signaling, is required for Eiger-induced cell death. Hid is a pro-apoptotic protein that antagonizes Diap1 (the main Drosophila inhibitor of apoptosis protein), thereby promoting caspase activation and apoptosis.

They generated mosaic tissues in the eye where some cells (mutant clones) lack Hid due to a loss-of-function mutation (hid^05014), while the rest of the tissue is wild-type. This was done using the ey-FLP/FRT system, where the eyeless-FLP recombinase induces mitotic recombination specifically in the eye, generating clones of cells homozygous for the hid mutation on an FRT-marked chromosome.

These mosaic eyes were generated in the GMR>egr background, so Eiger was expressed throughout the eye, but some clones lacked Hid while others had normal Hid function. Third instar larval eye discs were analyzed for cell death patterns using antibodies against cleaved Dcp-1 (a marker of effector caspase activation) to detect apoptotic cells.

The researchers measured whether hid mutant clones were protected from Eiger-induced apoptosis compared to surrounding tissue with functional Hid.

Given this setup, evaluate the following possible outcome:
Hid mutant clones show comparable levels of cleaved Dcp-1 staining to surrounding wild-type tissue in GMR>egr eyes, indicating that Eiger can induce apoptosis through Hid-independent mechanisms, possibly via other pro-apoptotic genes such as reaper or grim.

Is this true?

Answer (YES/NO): NO